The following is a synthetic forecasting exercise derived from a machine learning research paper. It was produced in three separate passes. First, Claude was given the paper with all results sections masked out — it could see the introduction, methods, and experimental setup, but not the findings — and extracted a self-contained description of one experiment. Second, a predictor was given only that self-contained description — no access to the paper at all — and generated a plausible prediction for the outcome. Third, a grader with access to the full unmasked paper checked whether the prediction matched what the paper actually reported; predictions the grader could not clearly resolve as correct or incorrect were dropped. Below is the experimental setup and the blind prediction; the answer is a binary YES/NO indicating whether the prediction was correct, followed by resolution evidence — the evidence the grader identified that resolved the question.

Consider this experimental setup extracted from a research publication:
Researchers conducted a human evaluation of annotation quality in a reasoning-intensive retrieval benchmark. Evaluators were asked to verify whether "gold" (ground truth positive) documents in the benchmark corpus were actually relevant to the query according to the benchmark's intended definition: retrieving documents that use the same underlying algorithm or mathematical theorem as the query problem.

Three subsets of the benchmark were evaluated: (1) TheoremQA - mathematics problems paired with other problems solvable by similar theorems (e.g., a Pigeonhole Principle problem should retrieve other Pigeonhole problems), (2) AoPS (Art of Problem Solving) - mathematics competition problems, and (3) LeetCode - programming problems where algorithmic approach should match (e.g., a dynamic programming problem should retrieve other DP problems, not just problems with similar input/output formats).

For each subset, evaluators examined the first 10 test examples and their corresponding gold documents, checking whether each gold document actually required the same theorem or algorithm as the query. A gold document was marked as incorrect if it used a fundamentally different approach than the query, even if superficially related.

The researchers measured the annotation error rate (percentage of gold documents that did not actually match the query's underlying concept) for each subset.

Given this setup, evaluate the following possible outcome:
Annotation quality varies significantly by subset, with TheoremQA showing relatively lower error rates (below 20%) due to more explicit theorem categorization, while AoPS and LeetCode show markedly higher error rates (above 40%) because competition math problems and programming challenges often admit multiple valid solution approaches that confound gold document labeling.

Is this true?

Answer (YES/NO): NO